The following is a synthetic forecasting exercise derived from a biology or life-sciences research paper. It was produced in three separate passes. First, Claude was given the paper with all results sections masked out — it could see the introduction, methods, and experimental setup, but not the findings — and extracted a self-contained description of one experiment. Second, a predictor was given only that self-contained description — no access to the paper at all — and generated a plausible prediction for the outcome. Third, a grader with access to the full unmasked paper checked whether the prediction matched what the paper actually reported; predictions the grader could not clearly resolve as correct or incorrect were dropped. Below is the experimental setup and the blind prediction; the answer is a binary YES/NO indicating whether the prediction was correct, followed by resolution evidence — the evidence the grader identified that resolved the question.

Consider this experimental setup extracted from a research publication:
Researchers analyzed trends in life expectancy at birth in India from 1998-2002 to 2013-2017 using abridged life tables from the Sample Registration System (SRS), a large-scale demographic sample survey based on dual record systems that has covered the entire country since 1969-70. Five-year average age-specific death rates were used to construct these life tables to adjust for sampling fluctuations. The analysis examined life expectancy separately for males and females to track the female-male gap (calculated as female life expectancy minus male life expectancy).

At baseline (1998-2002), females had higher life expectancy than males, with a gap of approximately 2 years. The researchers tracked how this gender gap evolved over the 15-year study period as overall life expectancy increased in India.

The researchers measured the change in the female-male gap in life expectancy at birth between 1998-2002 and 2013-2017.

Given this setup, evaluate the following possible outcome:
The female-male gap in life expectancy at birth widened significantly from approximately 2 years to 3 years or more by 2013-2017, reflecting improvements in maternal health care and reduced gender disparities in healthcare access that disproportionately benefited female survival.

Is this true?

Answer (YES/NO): NO